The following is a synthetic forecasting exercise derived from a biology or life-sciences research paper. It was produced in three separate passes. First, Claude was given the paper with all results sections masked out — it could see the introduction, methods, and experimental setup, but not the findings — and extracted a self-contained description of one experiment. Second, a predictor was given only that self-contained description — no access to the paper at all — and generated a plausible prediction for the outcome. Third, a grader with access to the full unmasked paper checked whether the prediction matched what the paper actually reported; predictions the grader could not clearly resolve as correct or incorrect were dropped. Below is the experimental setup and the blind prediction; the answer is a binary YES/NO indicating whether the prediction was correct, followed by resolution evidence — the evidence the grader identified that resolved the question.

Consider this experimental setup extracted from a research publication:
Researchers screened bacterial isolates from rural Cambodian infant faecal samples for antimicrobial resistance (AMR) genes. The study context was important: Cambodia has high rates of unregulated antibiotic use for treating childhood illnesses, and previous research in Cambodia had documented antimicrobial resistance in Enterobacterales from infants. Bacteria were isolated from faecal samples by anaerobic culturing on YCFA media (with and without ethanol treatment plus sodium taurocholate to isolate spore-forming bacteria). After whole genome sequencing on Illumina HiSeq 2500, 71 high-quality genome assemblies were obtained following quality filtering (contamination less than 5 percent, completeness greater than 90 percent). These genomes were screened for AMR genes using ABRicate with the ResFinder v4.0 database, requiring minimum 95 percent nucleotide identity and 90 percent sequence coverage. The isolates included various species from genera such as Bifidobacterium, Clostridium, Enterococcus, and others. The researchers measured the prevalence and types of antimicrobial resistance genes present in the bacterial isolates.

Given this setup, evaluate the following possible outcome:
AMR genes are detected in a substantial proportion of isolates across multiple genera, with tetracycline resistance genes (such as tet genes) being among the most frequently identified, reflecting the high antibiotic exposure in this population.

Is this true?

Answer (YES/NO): YES